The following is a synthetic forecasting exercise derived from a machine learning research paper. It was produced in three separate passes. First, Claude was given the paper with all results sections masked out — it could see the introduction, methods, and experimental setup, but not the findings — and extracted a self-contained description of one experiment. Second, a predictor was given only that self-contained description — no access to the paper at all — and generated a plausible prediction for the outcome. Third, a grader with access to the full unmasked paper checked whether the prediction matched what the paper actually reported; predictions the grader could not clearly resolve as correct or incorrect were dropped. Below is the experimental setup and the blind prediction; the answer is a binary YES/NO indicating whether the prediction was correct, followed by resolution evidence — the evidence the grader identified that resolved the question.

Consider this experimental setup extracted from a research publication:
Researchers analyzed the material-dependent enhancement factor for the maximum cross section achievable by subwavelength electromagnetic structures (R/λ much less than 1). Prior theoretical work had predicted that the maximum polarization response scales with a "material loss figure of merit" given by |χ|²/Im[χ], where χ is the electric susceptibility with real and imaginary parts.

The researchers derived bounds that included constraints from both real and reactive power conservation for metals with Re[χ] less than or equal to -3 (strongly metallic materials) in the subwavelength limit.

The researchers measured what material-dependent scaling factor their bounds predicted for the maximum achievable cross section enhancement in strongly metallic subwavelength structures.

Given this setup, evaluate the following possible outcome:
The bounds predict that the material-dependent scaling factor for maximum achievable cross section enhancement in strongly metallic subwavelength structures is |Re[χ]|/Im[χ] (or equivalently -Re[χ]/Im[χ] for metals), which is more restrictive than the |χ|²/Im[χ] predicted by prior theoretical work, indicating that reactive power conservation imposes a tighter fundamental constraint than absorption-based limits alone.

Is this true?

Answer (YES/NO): NO